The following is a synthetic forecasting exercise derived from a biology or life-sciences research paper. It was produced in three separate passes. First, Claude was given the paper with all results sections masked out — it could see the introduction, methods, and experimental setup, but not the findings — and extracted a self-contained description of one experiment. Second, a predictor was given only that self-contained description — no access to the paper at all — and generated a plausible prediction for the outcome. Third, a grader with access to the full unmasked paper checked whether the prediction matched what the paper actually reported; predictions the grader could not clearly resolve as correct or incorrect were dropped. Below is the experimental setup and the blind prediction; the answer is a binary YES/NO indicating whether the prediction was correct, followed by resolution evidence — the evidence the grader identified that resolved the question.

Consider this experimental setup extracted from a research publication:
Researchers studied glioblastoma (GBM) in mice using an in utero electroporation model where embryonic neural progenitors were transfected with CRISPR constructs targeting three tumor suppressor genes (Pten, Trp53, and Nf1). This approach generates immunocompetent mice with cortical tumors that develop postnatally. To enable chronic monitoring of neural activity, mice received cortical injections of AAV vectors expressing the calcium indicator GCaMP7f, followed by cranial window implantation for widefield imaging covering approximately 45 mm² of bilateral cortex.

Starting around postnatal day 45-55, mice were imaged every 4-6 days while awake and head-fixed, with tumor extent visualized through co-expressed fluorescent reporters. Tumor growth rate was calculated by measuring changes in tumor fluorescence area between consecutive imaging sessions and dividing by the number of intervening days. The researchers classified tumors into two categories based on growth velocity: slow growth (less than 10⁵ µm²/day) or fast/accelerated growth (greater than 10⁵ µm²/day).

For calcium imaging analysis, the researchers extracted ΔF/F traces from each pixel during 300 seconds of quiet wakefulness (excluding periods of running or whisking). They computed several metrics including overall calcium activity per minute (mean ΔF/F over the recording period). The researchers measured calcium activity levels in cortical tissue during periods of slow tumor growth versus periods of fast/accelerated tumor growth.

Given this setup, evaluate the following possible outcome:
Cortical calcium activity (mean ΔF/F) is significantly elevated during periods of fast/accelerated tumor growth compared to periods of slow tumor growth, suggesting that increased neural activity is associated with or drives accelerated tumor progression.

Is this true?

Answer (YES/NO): YES